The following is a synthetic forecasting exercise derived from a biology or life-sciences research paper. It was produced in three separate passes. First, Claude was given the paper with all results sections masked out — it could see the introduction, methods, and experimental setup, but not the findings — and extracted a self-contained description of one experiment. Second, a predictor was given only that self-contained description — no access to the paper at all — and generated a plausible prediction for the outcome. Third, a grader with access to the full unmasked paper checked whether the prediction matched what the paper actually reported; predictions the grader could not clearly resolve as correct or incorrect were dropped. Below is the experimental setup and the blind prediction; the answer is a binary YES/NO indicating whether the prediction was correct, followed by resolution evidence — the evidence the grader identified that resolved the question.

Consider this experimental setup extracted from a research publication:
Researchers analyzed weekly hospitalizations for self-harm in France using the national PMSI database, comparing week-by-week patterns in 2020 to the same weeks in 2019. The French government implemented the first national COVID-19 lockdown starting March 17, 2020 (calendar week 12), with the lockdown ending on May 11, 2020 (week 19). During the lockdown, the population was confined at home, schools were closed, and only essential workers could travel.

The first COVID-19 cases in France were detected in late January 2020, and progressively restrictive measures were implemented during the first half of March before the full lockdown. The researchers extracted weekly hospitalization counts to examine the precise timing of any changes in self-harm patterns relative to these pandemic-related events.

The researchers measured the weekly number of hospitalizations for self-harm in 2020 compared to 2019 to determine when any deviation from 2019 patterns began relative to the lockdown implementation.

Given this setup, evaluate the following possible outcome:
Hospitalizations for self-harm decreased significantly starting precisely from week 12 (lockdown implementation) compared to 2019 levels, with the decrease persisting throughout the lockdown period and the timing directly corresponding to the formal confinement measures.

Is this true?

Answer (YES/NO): NO